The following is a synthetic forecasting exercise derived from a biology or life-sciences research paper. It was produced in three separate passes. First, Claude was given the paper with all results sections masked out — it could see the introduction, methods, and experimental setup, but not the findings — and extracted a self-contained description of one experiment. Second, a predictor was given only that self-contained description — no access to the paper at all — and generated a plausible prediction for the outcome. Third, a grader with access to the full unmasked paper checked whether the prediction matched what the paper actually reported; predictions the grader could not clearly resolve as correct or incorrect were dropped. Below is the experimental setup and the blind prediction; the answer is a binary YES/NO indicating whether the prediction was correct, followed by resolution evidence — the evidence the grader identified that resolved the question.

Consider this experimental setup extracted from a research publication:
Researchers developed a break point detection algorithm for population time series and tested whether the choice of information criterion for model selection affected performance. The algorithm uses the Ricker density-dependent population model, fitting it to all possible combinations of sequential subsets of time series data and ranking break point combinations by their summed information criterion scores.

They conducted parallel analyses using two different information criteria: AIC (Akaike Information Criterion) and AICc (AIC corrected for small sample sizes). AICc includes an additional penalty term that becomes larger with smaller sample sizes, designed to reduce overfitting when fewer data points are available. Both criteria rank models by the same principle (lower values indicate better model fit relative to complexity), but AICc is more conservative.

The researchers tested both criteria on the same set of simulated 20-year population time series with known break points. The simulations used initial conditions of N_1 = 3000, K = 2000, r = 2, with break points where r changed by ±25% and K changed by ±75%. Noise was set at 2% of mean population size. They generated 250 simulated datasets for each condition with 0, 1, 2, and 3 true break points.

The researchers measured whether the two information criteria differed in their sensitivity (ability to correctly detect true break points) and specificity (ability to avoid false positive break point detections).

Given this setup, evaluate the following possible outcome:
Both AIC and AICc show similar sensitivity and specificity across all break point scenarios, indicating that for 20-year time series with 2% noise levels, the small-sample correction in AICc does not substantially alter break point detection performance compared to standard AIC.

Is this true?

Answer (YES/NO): NO